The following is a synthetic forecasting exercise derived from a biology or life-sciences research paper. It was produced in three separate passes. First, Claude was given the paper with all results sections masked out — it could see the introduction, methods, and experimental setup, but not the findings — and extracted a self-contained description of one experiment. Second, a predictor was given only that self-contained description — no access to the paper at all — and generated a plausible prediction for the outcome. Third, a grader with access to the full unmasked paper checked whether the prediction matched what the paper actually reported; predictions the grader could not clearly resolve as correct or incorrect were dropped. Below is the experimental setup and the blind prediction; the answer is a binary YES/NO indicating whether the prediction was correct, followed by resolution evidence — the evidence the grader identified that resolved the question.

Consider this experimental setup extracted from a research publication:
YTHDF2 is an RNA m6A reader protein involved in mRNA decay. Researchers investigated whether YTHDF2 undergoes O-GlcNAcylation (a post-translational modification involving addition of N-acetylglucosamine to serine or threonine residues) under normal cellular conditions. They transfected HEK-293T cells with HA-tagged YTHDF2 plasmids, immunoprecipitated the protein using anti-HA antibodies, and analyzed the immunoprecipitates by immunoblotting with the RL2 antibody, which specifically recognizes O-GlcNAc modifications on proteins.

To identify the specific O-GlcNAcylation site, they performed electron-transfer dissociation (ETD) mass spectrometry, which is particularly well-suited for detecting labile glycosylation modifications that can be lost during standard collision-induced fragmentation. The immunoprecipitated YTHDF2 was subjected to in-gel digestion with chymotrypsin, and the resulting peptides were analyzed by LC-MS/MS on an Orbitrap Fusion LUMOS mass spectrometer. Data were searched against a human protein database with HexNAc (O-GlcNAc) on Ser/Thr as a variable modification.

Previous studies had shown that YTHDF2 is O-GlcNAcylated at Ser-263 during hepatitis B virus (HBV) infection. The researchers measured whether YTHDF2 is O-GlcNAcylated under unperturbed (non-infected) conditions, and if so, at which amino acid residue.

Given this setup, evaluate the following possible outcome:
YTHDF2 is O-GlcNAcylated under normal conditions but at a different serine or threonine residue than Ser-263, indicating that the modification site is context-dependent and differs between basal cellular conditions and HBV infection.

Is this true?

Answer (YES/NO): YES